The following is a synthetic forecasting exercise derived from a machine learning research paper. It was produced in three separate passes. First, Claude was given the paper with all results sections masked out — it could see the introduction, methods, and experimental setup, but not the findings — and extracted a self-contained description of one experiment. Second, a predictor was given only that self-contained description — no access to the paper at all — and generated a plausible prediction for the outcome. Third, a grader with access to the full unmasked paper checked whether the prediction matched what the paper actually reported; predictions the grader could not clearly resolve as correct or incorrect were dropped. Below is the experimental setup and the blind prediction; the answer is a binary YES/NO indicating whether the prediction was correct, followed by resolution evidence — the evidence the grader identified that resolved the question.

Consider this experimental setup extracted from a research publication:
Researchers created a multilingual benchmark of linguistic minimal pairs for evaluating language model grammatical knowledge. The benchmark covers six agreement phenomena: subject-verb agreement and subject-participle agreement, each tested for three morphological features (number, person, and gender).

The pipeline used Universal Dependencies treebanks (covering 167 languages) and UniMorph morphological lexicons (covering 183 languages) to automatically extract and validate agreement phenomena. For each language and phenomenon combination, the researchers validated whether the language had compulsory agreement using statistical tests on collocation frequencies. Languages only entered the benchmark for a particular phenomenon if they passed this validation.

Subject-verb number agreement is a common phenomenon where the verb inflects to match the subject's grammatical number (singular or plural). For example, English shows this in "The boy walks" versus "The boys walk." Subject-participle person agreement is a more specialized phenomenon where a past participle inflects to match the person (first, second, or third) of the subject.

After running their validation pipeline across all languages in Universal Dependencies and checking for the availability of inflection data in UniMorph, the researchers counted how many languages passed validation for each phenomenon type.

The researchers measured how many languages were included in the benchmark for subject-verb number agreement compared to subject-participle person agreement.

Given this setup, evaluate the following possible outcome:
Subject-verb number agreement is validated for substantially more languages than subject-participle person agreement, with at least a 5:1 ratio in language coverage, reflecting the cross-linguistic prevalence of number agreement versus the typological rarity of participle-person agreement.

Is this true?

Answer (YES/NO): YES